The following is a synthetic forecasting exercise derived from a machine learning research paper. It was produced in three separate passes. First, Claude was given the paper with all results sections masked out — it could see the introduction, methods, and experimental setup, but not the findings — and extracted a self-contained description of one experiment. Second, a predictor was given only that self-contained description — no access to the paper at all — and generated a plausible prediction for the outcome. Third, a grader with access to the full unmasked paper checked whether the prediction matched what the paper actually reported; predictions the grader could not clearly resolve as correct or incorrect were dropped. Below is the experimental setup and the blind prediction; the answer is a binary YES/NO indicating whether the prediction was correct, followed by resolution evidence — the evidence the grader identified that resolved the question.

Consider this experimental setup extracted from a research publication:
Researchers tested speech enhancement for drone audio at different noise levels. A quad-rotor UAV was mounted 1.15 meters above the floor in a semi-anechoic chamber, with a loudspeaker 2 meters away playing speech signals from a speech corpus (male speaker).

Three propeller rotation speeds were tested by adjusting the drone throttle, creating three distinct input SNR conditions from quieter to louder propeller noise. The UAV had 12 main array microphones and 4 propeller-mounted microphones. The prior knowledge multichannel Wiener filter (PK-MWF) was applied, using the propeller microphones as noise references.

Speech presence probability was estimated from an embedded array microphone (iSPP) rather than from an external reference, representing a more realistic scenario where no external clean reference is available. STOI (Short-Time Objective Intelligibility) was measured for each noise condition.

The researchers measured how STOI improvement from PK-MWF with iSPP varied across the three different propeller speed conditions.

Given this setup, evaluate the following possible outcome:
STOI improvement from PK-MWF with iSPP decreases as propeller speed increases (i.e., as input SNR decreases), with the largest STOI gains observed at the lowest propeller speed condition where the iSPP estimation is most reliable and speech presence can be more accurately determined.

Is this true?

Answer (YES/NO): YES